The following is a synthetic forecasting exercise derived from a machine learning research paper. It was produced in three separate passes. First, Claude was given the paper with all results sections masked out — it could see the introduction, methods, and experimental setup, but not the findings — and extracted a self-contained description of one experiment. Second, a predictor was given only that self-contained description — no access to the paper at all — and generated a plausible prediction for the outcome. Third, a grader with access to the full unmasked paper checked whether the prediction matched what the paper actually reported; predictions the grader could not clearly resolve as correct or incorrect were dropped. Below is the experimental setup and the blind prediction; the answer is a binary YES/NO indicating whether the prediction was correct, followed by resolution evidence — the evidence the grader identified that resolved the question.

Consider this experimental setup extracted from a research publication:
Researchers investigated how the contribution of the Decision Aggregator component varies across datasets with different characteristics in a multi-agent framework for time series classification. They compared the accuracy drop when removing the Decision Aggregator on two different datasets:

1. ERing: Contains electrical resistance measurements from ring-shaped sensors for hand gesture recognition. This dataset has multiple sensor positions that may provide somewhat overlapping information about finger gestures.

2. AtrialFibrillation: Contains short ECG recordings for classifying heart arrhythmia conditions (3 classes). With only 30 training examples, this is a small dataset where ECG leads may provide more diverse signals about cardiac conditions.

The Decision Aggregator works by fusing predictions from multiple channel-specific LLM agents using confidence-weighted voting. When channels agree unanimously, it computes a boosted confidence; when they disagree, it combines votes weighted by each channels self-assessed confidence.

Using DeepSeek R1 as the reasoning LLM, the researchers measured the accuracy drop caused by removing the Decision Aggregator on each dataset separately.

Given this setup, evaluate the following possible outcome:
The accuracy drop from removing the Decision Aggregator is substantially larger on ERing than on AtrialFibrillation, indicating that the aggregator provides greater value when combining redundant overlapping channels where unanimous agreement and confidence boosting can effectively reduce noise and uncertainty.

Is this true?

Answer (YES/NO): NO